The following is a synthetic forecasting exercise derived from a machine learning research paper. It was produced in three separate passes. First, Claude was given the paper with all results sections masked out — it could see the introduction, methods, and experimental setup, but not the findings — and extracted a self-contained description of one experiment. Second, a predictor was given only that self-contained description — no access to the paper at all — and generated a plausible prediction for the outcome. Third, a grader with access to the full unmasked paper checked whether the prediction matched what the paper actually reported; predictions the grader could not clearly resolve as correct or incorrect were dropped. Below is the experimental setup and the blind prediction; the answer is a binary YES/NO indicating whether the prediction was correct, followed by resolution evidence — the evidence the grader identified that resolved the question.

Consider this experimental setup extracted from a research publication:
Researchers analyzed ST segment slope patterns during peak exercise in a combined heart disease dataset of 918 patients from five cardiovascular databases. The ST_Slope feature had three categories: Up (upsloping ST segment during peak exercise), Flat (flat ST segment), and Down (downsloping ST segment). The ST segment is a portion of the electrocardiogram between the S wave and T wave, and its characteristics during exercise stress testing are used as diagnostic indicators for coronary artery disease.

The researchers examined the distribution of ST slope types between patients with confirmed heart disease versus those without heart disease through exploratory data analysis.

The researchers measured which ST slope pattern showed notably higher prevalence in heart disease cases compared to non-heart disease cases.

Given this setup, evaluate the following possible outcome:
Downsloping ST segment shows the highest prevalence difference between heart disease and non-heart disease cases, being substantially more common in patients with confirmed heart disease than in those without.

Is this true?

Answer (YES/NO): NO